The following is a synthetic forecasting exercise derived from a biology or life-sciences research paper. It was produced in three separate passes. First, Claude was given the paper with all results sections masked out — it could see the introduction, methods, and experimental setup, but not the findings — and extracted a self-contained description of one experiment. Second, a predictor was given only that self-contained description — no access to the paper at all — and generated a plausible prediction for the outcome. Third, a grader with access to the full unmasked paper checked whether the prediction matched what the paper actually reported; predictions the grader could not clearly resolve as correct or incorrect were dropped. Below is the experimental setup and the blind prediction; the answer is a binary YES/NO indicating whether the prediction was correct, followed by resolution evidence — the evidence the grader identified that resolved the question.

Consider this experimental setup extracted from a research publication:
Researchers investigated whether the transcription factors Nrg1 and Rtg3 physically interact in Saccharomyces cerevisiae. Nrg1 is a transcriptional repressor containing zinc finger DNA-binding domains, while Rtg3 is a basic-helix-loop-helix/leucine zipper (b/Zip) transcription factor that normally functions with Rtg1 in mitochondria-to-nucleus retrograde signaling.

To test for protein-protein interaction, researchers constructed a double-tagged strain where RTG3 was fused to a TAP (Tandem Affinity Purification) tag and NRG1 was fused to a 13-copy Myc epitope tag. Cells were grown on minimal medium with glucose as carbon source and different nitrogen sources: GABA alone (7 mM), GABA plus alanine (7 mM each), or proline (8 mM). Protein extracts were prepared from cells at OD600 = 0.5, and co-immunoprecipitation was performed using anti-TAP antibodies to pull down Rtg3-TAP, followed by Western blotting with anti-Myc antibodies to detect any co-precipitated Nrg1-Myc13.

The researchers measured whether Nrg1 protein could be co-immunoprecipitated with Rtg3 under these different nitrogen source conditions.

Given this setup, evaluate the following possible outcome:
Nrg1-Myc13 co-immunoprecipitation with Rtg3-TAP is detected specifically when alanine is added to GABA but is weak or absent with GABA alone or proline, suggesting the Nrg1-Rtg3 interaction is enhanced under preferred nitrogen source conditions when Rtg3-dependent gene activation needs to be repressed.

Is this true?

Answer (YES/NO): NO